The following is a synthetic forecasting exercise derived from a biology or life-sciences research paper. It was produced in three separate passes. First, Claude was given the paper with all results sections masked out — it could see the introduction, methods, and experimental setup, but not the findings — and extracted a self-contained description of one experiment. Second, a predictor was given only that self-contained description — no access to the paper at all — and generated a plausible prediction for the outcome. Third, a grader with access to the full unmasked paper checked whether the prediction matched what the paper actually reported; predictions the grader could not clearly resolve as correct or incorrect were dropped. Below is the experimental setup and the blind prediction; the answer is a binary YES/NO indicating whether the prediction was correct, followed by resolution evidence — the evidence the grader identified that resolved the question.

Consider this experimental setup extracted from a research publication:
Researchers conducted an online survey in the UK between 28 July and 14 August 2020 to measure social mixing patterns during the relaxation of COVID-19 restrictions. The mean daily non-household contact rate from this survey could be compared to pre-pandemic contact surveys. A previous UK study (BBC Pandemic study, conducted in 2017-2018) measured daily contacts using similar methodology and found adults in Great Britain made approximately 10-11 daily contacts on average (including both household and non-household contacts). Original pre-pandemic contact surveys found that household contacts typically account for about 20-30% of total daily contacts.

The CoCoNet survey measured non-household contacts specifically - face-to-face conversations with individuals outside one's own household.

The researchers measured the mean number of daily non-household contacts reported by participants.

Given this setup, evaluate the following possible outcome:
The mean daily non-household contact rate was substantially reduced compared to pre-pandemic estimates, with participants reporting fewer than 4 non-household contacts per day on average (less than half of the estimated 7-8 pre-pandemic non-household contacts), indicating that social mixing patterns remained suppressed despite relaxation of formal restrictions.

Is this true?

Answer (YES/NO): YES